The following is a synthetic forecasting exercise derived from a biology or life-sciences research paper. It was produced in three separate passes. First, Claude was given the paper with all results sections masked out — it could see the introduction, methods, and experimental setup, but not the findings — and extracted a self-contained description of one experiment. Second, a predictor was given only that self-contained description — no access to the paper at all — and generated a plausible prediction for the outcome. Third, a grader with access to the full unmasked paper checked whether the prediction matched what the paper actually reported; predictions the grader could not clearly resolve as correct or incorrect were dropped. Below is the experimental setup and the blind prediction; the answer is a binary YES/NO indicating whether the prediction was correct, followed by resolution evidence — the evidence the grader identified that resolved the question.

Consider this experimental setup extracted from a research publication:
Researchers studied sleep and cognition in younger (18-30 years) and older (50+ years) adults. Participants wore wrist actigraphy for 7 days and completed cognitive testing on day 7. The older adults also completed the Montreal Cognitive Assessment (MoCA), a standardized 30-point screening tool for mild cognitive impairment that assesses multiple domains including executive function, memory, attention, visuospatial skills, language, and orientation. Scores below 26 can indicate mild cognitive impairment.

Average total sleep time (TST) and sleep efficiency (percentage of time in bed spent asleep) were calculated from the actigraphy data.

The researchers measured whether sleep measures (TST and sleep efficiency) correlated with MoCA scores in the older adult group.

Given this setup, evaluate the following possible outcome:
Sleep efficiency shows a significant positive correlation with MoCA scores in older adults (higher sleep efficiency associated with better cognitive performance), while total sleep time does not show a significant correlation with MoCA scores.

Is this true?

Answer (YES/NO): NO